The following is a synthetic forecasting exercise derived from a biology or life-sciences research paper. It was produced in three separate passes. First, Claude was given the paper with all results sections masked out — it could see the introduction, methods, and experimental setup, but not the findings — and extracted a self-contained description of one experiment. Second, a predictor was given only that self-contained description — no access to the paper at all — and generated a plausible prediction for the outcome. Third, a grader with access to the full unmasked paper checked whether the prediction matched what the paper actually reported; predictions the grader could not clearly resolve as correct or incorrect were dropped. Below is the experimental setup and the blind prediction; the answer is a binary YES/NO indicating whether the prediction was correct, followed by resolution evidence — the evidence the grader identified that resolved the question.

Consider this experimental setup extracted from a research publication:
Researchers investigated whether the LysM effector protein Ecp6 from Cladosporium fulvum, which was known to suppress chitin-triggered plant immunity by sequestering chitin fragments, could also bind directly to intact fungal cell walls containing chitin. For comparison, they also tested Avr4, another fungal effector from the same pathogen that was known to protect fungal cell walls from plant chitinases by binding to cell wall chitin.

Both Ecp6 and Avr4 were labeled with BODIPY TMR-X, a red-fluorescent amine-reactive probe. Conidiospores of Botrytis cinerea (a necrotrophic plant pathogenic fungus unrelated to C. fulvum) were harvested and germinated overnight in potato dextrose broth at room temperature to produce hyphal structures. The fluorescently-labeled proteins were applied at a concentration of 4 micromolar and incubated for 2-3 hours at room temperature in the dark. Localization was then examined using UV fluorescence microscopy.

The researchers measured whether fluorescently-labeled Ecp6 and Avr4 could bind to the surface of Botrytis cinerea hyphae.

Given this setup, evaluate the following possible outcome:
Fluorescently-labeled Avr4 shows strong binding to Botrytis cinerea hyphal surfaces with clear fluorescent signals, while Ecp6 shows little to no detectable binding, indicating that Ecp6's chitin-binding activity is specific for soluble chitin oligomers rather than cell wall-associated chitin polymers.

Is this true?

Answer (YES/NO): NO